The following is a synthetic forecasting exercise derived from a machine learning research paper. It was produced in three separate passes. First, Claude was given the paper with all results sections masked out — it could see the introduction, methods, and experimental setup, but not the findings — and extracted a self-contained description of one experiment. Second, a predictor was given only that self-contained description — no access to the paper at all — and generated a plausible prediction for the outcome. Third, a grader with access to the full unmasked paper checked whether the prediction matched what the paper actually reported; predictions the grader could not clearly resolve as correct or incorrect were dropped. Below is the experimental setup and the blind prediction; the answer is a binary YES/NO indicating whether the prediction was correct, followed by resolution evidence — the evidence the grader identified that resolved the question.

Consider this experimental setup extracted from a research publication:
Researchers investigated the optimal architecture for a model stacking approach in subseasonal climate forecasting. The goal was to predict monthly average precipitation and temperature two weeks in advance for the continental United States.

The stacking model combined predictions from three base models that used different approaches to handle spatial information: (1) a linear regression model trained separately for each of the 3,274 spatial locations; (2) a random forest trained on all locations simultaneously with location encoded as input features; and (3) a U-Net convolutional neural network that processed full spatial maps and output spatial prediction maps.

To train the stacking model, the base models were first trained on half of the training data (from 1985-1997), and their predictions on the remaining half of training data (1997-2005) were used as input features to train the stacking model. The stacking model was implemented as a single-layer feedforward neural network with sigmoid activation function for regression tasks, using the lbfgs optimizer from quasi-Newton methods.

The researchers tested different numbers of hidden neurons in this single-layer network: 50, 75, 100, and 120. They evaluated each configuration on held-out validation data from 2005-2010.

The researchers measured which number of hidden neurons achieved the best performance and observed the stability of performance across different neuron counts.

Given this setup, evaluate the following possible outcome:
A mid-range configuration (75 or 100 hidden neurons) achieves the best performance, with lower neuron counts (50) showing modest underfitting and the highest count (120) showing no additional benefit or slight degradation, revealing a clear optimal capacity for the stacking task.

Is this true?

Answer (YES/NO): NO